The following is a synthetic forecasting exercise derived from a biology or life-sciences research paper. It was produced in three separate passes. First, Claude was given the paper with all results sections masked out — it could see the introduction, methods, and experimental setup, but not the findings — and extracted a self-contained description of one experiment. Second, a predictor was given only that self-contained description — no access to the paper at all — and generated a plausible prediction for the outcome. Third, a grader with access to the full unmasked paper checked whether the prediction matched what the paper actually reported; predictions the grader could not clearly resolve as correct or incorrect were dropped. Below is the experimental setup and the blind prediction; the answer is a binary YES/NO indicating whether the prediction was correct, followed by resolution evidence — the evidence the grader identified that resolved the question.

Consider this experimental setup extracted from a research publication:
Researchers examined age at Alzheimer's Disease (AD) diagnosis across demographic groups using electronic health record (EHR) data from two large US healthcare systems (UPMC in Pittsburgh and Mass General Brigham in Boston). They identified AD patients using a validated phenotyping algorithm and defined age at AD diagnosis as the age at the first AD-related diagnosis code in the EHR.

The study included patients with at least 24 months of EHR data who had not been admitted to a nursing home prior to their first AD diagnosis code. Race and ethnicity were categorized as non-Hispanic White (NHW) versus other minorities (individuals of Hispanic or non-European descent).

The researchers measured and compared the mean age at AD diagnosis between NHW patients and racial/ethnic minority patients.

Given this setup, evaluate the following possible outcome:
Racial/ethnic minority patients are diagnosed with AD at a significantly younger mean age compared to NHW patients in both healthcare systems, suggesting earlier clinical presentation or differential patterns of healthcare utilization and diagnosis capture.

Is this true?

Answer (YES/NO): YES